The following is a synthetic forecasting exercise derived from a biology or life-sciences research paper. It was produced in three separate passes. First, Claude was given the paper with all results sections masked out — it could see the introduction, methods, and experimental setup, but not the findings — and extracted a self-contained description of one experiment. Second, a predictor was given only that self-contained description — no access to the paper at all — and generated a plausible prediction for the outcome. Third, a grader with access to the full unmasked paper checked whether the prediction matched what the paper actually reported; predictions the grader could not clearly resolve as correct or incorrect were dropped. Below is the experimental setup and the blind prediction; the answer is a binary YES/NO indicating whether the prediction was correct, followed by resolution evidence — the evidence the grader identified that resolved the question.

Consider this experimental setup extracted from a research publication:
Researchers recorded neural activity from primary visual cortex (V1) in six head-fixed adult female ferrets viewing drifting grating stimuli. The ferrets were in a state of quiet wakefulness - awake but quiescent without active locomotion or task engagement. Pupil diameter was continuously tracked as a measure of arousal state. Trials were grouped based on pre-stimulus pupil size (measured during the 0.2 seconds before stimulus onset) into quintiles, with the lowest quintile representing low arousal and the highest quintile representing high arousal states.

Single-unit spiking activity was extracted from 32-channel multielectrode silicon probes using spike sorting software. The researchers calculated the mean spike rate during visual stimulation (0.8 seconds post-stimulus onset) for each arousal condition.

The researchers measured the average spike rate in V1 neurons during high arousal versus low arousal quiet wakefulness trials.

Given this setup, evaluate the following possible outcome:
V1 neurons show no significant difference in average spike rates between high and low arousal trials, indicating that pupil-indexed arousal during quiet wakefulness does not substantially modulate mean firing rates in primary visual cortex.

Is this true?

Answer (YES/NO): YES